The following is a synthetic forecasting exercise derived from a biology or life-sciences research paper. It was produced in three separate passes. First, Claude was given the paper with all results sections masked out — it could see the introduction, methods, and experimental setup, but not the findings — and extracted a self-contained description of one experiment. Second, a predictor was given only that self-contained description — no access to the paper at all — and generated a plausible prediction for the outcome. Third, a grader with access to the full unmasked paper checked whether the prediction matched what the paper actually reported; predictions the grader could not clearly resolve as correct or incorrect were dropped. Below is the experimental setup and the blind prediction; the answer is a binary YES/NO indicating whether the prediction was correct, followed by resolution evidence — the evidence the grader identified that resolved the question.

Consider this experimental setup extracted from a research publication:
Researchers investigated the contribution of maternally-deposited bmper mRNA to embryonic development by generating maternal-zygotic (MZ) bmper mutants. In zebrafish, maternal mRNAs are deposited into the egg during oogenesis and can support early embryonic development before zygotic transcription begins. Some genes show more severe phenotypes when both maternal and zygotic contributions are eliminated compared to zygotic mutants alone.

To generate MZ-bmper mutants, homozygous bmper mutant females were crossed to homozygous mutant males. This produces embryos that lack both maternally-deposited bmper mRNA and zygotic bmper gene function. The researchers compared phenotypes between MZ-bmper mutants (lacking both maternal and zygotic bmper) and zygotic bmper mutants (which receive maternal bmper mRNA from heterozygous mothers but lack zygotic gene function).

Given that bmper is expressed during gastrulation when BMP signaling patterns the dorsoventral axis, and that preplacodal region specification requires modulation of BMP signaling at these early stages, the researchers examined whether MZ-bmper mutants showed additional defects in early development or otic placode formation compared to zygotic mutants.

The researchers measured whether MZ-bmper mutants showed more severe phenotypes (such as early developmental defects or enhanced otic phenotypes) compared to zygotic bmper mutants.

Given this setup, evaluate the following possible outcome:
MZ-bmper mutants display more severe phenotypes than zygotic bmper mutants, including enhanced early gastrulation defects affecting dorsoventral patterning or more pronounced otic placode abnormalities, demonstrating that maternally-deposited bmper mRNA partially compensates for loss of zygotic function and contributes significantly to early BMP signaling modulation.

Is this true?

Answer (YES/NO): NO